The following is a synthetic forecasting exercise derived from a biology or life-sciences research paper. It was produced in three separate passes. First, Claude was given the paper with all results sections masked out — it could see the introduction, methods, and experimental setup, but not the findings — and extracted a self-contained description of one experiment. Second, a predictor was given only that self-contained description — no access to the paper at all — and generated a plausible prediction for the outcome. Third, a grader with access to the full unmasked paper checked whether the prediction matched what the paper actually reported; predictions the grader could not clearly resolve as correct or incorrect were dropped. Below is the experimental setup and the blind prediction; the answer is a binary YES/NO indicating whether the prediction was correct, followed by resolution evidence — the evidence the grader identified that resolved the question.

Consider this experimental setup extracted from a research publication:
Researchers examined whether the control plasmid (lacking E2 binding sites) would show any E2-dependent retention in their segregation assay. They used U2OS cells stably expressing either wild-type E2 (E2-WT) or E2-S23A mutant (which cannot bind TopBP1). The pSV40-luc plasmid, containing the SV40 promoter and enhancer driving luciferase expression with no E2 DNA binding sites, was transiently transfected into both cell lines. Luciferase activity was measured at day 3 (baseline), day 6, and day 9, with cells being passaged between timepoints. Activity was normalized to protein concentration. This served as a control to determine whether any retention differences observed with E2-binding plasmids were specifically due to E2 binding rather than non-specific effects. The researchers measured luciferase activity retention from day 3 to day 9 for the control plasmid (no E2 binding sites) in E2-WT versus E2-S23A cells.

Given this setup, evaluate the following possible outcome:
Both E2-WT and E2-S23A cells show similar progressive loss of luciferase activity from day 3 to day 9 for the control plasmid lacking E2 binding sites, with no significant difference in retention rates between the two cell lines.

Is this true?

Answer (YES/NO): YES